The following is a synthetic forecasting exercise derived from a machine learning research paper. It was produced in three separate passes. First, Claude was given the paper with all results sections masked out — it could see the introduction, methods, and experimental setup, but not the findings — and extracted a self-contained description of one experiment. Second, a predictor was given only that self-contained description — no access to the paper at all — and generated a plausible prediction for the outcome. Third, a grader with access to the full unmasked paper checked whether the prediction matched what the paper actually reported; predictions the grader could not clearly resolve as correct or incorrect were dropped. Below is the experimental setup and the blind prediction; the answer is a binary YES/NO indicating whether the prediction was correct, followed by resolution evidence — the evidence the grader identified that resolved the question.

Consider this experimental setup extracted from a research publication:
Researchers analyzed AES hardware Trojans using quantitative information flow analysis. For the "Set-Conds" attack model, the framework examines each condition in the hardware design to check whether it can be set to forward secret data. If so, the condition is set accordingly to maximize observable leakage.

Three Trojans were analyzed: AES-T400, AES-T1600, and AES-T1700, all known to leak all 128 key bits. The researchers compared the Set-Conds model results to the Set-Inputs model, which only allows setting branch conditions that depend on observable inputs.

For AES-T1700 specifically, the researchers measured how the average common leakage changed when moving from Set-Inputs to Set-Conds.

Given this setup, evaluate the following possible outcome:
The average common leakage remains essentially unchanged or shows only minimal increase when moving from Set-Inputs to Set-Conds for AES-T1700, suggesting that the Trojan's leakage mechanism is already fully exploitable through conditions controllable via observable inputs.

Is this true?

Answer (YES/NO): NO